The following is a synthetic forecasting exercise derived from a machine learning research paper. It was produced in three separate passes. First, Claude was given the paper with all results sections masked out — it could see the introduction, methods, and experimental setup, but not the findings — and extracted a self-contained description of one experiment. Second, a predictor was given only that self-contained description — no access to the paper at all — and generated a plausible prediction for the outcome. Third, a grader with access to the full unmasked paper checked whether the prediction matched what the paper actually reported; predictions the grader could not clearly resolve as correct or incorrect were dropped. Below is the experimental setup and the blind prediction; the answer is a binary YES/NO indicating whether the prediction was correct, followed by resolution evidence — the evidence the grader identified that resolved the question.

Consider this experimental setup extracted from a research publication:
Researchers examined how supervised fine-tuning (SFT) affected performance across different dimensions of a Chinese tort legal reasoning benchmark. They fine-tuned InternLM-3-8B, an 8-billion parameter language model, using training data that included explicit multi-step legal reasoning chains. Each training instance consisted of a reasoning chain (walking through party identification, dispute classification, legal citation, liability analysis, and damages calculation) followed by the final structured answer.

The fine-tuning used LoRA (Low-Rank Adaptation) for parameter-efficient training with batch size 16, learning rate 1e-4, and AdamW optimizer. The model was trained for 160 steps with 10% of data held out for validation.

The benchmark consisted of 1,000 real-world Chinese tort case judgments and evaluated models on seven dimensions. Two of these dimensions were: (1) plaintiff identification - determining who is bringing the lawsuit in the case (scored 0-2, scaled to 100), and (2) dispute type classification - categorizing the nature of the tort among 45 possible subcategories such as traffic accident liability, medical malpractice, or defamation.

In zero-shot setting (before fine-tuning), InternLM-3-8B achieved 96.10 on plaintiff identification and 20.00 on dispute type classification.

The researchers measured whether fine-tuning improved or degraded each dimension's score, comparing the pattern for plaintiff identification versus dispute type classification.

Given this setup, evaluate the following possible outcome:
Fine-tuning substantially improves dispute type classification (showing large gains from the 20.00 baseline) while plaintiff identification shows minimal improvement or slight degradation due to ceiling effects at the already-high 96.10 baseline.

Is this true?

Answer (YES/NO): YES